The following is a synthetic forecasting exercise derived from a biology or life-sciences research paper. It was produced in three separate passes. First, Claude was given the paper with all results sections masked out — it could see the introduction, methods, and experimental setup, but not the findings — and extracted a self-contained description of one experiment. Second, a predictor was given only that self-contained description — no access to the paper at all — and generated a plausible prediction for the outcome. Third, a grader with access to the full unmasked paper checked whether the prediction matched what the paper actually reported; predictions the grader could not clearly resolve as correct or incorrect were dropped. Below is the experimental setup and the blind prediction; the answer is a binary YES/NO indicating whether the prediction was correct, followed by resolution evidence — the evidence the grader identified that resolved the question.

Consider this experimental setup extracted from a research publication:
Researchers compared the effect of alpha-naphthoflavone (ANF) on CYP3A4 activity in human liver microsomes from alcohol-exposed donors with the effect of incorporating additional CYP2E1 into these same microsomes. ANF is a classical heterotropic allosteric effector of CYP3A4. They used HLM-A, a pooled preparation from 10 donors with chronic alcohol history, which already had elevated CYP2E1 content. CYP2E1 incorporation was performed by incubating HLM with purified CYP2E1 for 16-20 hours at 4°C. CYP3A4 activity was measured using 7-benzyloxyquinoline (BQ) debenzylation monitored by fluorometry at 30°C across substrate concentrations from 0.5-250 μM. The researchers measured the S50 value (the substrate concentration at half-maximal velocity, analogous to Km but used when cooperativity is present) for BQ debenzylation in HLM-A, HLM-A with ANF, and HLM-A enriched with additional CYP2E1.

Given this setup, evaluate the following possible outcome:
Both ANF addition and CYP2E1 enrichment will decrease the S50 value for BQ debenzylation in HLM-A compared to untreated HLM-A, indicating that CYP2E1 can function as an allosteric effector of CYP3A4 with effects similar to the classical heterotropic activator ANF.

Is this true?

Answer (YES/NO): YES